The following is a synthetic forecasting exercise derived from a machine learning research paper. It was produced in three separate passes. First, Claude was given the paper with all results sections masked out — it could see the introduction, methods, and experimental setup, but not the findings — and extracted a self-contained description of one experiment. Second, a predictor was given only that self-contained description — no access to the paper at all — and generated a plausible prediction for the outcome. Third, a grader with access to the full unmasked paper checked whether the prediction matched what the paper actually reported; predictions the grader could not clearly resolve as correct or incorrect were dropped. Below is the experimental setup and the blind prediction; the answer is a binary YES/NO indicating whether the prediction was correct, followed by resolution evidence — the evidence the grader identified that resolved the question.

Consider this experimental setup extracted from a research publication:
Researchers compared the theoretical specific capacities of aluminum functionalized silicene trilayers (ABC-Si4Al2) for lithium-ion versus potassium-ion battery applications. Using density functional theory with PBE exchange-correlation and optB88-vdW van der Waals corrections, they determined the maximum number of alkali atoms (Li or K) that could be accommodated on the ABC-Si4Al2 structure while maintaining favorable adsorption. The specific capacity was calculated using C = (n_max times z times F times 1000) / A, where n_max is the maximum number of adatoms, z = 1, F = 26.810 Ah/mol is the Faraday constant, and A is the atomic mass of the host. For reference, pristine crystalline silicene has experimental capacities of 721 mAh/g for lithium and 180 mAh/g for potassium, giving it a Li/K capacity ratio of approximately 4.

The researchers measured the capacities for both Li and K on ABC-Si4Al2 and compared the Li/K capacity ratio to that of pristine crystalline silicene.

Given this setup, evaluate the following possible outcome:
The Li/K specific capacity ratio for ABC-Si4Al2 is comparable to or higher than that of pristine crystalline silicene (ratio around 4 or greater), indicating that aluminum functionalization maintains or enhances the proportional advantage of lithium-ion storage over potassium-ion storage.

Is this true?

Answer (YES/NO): NO